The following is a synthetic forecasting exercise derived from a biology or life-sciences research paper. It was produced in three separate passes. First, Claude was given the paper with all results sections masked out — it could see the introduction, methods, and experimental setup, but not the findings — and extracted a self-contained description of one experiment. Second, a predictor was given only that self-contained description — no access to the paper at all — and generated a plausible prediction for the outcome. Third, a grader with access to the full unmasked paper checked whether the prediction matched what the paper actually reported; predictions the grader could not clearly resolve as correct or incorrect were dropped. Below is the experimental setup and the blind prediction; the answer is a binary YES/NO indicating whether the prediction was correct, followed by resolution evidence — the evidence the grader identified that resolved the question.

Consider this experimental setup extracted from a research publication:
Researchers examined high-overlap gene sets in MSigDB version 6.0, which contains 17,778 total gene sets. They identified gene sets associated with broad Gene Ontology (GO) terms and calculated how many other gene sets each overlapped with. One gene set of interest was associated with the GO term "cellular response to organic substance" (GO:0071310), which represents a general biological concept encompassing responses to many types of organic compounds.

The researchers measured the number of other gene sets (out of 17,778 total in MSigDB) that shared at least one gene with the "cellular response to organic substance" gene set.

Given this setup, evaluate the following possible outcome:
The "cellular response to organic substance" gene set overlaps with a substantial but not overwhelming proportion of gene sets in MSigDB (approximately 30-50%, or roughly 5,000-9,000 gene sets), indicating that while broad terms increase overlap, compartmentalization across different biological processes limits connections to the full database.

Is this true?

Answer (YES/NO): NO